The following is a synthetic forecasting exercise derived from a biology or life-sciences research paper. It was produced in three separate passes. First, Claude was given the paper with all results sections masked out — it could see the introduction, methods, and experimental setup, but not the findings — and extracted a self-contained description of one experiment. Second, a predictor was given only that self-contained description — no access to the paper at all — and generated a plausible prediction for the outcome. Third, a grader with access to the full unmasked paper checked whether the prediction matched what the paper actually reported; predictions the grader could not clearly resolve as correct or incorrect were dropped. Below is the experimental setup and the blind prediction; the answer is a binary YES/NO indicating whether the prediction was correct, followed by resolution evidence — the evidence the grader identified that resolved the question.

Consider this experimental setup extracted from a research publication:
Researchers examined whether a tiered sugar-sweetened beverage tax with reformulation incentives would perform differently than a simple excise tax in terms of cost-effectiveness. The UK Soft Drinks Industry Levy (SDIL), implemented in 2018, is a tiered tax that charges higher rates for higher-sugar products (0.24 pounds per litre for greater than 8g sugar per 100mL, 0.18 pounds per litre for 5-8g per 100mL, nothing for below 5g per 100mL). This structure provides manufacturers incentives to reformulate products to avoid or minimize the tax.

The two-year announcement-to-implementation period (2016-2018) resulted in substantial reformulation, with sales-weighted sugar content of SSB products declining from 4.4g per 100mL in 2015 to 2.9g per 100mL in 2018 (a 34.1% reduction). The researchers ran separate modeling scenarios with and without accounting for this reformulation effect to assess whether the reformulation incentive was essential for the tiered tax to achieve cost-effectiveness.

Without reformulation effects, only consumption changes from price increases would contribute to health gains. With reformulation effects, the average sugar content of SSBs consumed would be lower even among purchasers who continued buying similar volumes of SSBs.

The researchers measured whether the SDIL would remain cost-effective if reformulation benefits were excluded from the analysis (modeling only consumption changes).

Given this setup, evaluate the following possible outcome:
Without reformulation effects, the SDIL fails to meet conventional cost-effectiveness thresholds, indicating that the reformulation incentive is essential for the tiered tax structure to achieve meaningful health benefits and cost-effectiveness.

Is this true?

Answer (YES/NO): YES